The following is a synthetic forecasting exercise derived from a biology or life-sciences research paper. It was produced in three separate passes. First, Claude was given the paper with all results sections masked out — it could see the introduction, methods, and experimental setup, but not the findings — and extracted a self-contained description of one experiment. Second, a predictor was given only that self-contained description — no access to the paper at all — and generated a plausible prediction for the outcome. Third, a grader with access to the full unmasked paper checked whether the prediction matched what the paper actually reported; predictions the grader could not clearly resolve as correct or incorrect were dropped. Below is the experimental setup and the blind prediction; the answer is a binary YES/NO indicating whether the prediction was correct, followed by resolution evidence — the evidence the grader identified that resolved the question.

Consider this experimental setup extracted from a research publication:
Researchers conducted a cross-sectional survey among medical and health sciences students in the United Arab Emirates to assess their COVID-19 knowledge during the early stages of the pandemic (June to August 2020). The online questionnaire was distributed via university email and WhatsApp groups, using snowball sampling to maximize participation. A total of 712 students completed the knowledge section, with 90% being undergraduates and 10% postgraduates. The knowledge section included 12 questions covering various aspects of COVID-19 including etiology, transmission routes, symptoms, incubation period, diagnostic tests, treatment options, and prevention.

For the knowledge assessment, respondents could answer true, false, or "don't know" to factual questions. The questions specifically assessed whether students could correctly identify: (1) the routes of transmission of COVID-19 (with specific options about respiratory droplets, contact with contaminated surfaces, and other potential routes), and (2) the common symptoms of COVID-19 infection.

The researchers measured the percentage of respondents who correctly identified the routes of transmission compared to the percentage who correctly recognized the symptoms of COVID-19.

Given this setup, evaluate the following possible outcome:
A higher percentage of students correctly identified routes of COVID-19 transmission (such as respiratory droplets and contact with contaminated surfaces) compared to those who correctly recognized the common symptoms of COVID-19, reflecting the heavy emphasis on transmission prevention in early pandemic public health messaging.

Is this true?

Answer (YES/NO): NO